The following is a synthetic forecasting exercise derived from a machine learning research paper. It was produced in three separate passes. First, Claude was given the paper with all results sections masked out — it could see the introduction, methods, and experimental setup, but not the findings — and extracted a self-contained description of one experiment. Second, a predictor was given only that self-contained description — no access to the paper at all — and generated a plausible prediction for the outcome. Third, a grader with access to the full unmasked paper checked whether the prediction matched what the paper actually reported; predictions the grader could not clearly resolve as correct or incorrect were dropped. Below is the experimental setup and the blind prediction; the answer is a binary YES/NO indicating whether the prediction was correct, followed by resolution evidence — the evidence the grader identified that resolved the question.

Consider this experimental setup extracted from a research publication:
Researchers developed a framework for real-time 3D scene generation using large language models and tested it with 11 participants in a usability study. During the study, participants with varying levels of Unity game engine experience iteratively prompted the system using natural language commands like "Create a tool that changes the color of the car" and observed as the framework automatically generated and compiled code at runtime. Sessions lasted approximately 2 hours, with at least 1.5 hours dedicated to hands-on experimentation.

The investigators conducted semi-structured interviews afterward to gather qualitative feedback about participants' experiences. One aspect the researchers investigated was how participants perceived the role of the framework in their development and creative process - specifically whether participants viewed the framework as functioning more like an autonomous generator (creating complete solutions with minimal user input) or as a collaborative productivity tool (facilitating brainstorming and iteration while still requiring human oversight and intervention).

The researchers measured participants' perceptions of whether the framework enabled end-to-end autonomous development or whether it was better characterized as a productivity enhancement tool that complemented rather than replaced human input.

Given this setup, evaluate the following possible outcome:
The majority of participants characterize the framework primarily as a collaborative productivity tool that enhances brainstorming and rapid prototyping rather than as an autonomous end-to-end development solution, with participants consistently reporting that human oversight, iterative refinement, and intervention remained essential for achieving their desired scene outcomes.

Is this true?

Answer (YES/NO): YES